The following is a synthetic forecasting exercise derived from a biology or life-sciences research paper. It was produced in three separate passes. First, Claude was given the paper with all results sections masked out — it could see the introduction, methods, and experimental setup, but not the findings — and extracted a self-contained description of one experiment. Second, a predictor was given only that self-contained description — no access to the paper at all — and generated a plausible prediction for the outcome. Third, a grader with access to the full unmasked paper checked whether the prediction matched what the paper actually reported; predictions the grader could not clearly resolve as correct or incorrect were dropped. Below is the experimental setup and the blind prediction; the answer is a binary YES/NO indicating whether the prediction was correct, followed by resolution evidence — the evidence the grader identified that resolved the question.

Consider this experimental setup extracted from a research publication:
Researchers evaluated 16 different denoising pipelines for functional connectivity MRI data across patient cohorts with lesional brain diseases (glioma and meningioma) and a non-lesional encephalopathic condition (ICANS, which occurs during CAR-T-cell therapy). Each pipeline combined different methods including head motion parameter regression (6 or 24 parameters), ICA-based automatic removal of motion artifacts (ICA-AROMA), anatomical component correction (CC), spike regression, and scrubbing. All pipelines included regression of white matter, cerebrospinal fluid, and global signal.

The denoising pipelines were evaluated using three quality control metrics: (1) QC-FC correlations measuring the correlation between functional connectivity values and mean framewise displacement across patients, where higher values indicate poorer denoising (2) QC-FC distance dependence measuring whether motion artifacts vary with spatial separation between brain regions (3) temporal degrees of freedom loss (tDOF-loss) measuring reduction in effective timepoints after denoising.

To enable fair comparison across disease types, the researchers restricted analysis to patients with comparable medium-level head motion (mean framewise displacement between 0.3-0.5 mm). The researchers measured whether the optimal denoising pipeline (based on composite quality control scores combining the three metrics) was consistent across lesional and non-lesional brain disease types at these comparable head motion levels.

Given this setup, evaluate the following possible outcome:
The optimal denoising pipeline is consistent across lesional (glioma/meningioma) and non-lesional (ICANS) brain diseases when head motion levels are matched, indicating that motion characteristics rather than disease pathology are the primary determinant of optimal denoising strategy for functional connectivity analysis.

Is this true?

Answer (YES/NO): NO